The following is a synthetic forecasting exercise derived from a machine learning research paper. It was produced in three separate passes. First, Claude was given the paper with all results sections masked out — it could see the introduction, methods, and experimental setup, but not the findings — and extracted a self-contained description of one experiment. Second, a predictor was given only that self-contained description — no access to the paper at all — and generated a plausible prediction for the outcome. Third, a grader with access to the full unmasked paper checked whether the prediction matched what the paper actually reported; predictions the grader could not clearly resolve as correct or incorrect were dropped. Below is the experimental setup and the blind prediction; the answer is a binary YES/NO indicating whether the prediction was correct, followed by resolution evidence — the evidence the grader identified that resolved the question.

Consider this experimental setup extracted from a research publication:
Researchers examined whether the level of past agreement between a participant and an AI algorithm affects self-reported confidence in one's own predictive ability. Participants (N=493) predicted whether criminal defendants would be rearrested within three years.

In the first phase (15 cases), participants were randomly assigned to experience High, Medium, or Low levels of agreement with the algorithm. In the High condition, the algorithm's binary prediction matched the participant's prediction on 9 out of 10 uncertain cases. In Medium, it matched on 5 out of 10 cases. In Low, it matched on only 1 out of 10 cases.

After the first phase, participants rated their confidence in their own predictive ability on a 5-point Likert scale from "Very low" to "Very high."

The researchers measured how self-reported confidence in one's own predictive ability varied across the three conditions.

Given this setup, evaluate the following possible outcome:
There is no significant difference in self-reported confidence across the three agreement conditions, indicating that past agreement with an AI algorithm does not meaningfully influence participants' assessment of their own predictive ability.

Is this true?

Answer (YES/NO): NO